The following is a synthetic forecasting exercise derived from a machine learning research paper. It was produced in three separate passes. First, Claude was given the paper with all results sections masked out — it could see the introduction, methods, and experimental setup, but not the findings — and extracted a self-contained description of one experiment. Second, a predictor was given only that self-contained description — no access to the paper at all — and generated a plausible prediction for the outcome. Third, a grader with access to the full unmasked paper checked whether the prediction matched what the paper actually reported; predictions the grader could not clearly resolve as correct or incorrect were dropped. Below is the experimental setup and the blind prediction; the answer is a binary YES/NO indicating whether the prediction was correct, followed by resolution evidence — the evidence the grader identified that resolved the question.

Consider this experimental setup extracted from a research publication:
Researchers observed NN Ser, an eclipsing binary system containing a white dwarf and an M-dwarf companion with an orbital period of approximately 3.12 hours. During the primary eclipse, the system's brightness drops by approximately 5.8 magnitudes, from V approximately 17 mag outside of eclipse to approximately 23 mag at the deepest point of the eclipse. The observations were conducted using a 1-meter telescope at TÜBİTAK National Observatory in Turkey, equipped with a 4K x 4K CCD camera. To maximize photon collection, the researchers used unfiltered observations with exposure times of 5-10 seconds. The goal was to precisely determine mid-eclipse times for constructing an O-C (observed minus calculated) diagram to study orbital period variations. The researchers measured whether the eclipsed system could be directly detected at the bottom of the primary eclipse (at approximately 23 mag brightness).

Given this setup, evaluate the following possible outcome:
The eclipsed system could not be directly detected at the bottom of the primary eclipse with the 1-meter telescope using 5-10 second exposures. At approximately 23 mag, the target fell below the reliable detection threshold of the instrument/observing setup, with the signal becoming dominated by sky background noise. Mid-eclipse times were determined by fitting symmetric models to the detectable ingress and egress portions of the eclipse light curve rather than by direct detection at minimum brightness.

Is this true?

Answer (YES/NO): YES